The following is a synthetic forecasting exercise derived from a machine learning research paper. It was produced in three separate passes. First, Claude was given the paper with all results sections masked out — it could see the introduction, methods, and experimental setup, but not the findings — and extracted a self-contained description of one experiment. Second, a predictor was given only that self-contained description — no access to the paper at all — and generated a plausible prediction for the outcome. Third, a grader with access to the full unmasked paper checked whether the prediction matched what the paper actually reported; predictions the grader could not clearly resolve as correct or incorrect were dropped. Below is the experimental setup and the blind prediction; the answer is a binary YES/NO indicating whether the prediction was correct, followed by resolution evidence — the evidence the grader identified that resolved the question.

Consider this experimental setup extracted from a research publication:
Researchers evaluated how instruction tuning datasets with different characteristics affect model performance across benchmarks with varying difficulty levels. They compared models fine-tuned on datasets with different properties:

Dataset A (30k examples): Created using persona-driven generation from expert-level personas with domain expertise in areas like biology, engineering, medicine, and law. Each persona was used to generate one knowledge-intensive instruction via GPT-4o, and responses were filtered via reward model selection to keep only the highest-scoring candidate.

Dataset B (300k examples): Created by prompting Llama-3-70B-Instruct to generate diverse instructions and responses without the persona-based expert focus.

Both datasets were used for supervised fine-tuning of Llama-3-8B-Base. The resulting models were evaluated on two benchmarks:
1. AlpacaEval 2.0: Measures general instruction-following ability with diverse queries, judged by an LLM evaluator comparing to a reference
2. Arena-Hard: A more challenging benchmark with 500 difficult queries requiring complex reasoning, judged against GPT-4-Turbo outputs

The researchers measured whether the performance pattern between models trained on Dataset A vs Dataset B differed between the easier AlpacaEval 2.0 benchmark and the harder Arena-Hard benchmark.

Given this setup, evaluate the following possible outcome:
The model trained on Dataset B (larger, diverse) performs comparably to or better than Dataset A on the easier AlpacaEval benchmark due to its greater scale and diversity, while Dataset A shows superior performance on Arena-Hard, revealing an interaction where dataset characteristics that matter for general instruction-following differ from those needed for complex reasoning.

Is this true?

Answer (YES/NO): NO